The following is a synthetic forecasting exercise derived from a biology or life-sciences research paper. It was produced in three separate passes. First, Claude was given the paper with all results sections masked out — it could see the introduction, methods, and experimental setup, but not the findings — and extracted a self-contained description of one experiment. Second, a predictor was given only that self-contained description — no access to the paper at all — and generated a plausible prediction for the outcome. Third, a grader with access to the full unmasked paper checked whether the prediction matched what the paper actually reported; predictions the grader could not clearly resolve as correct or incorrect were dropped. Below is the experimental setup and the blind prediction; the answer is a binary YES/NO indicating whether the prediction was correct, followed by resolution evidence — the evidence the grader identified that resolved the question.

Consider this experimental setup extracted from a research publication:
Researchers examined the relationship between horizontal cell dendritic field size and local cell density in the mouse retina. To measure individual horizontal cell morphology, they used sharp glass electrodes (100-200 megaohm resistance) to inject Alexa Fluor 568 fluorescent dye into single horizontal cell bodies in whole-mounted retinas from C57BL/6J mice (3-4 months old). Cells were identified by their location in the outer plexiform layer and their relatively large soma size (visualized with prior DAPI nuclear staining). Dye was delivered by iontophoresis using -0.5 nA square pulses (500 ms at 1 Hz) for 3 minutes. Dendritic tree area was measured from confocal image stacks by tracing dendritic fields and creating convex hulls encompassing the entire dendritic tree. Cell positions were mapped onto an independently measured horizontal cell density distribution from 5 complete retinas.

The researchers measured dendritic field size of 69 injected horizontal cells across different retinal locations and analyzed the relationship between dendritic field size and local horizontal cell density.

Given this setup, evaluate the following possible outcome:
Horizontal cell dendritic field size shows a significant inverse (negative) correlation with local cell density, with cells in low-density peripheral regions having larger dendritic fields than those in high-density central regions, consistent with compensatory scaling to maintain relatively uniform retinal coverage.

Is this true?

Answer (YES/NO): NO